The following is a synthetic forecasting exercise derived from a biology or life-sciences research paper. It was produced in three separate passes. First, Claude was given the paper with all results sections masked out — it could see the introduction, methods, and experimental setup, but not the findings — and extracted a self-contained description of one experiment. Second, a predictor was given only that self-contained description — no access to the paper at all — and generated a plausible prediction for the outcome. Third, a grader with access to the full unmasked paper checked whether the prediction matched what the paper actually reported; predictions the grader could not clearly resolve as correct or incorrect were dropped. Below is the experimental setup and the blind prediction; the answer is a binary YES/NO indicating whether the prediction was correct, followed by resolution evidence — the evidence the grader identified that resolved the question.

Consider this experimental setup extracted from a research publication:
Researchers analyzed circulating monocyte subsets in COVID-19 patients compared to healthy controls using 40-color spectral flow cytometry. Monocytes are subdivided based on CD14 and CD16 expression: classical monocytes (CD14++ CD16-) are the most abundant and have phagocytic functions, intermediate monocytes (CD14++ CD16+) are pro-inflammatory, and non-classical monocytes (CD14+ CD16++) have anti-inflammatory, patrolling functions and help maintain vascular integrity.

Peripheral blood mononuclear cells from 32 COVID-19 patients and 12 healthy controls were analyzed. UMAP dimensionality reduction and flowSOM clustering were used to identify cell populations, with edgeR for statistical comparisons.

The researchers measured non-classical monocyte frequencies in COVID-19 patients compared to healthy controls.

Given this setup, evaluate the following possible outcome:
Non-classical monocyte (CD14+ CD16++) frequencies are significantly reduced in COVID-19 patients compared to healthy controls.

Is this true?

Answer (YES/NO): YES